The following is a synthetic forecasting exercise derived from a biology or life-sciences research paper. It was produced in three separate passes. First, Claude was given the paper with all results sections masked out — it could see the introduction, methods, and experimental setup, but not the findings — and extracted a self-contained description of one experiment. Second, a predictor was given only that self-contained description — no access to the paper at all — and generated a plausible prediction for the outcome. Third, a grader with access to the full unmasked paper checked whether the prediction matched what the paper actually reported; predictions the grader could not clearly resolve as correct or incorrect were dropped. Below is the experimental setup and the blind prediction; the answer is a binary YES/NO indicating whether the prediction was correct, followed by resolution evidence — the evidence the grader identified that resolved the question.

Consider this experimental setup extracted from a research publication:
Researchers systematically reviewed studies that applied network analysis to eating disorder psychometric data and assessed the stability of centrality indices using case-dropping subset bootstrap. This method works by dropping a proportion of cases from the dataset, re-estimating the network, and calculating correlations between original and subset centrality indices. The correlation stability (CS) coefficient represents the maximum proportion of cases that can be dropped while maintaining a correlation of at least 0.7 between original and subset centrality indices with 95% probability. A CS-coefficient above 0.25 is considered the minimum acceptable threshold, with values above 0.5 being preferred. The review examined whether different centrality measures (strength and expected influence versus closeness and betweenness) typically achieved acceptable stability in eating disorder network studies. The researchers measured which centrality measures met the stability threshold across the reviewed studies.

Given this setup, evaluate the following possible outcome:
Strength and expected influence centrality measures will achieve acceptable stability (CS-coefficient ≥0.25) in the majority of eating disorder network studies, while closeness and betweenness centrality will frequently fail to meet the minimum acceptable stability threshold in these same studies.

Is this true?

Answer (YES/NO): YES